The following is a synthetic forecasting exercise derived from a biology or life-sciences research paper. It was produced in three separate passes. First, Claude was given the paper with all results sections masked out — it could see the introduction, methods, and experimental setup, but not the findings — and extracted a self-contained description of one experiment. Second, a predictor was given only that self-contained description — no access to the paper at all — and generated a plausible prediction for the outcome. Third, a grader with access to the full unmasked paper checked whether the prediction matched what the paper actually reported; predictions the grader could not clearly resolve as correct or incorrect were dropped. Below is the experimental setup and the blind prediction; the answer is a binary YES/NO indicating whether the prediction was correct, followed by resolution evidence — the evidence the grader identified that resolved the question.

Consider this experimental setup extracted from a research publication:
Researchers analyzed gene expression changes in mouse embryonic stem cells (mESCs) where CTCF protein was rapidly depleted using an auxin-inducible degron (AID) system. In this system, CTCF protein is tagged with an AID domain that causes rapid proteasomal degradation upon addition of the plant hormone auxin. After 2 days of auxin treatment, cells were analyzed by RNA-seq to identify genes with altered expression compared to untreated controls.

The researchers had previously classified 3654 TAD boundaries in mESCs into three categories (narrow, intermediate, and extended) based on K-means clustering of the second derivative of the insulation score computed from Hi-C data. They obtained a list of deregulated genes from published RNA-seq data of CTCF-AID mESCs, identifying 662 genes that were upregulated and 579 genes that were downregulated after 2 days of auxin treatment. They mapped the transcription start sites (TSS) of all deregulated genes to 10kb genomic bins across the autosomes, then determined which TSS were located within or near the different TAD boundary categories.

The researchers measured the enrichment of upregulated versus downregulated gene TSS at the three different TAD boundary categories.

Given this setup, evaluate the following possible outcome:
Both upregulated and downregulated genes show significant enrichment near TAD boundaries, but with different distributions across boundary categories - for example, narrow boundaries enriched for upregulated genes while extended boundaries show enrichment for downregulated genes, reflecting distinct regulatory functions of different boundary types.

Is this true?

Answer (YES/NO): NO